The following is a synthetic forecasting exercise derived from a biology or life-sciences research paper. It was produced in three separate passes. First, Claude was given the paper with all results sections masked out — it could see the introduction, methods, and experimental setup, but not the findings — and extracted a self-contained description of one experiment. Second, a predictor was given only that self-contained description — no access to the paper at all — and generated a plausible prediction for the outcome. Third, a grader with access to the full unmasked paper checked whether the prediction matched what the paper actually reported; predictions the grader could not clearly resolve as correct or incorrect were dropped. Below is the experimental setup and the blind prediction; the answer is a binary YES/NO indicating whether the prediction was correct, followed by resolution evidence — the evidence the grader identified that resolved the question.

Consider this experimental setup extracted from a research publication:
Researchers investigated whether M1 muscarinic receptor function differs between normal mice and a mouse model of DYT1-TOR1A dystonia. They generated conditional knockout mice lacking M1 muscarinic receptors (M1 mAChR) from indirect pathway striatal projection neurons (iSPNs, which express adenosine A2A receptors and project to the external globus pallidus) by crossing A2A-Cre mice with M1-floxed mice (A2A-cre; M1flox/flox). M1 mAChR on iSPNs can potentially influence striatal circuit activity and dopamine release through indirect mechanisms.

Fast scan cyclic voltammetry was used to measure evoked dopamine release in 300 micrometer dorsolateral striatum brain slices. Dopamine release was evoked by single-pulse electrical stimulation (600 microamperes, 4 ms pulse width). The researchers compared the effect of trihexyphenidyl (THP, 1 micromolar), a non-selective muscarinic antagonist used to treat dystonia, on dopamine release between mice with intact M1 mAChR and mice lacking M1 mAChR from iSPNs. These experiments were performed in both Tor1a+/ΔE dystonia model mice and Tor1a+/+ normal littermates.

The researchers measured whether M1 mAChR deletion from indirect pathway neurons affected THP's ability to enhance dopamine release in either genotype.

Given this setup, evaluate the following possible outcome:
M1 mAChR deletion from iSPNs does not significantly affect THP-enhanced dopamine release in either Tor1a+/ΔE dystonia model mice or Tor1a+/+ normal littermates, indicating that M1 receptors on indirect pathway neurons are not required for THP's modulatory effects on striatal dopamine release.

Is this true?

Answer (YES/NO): NO